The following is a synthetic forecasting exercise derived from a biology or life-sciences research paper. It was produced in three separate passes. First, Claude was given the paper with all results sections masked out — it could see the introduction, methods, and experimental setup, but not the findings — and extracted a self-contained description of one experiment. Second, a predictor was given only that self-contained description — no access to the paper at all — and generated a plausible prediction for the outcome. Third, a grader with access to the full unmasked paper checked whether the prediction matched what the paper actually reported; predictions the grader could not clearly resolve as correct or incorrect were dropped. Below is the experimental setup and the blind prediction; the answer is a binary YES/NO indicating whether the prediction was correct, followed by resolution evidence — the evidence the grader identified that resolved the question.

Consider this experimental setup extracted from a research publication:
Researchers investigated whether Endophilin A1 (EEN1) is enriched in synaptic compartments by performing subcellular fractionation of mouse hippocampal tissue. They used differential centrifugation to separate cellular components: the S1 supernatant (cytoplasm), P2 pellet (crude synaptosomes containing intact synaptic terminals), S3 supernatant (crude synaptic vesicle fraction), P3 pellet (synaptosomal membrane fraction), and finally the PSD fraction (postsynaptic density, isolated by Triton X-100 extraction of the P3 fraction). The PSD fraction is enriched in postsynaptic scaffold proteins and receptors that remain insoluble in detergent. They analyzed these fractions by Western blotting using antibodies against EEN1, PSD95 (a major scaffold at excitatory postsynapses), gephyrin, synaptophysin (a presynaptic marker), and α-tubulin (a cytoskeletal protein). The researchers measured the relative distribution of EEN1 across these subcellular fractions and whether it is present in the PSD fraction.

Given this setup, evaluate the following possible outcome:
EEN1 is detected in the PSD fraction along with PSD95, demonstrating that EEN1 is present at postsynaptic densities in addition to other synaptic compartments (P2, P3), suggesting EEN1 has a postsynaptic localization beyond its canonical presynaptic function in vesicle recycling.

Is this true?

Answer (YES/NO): YES